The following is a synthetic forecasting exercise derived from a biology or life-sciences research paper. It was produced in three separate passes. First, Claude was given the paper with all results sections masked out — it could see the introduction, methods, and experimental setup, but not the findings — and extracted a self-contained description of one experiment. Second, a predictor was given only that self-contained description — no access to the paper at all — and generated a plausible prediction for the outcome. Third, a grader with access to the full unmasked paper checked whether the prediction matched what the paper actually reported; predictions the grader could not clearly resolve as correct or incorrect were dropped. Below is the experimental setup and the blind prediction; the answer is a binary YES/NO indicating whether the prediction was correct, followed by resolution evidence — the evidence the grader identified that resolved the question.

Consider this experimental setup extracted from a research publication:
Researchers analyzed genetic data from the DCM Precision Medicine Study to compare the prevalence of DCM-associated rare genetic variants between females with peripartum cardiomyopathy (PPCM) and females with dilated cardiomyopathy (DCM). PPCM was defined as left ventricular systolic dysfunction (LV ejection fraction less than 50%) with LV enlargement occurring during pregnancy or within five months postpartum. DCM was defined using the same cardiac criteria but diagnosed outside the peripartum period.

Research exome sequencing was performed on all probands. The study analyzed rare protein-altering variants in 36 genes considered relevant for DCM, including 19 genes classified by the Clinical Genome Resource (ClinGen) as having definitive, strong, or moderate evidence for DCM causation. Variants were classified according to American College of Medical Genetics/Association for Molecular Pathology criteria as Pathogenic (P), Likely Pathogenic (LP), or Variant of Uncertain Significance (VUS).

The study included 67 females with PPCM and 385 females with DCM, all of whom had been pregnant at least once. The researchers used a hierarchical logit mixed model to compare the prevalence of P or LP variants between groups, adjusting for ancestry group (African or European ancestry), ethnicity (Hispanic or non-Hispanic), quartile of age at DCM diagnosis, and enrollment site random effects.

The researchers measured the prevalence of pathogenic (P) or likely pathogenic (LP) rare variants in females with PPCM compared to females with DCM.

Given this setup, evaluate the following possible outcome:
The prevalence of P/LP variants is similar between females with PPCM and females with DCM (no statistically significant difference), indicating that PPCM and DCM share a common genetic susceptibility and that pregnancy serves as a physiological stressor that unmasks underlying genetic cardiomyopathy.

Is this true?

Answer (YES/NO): YES